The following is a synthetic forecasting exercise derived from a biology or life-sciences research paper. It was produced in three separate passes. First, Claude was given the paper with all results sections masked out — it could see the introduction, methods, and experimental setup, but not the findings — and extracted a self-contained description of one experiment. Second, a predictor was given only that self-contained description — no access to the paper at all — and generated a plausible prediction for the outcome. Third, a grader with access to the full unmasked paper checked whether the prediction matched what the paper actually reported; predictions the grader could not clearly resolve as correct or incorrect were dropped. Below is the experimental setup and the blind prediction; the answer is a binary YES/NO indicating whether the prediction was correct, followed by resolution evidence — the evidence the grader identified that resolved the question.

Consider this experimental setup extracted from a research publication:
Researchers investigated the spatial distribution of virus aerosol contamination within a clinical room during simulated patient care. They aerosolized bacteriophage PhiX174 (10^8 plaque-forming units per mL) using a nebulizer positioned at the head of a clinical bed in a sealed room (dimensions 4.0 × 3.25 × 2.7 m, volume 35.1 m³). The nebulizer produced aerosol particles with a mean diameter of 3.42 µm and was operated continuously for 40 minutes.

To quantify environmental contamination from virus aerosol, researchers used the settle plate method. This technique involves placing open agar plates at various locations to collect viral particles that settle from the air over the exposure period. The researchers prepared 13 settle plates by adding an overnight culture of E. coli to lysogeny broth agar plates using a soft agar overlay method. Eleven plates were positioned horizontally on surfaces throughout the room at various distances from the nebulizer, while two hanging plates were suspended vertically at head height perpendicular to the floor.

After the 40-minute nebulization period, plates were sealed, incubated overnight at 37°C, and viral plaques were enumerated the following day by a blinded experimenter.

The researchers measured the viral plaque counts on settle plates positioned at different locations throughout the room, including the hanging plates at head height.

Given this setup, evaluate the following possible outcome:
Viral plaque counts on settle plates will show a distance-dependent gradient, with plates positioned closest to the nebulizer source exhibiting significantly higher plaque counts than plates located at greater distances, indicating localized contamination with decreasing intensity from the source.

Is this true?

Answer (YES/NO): YES